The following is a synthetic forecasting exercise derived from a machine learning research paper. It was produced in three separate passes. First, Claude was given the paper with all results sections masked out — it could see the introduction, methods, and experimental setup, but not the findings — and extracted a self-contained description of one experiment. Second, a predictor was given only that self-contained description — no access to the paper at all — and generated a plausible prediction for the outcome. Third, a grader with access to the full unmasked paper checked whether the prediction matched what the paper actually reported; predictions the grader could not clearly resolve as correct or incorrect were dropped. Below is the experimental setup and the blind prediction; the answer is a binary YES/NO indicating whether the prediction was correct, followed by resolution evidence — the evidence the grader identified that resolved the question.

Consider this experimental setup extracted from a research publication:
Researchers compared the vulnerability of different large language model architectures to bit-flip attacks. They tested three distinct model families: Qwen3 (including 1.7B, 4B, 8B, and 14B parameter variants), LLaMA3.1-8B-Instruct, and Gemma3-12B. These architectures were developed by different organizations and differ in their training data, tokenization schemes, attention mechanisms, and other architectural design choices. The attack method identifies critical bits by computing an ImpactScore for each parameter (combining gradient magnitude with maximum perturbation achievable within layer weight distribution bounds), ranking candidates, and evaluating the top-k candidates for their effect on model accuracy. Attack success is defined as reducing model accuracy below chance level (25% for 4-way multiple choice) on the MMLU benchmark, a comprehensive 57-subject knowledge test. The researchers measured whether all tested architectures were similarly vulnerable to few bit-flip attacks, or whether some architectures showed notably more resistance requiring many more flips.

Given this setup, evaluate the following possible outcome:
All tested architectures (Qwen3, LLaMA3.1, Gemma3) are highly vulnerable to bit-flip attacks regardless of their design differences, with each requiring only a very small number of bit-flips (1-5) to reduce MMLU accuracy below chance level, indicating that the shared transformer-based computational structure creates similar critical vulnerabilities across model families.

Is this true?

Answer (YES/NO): YES